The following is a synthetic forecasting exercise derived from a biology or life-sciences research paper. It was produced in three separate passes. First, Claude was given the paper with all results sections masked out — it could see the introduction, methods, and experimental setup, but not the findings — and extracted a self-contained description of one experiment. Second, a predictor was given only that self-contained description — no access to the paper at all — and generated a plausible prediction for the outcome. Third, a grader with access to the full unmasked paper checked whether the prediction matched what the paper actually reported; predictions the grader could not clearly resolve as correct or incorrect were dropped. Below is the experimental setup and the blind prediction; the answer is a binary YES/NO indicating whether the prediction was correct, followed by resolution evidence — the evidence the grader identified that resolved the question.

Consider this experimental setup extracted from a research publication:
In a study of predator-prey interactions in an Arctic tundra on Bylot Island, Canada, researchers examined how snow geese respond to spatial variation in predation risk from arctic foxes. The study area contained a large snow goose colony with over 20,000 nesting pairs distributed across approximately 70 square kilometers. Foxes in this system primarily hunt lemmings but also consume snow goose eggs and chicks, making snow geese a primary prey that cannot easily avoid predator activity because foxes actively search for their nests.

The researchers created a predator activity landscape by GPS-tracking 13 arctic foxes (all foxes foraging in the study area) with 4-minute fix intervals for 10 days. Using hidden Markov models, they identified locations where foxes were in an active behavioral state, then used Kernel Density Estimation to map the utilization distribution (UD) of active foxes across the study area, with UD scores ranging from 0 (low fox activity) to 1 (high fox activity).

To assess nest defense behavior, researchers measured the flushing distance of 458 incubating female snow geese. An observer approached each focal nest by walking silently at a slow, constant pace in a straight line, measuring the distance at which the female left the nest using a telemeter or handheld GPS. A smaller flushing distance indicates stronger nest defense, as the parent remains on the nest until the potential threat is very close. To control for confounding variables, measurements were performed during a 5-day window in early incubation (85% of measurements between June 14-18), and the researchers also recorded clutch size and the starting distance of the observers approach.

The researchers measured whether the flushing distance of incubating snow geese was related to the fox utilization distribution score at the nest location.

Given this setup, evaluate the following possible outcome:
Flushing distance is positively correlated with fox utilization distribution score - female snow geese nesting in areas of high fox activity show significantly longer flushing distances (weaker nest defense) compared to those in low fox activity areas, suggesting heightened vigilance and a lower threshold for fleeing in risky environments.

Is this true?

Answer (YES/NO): NO